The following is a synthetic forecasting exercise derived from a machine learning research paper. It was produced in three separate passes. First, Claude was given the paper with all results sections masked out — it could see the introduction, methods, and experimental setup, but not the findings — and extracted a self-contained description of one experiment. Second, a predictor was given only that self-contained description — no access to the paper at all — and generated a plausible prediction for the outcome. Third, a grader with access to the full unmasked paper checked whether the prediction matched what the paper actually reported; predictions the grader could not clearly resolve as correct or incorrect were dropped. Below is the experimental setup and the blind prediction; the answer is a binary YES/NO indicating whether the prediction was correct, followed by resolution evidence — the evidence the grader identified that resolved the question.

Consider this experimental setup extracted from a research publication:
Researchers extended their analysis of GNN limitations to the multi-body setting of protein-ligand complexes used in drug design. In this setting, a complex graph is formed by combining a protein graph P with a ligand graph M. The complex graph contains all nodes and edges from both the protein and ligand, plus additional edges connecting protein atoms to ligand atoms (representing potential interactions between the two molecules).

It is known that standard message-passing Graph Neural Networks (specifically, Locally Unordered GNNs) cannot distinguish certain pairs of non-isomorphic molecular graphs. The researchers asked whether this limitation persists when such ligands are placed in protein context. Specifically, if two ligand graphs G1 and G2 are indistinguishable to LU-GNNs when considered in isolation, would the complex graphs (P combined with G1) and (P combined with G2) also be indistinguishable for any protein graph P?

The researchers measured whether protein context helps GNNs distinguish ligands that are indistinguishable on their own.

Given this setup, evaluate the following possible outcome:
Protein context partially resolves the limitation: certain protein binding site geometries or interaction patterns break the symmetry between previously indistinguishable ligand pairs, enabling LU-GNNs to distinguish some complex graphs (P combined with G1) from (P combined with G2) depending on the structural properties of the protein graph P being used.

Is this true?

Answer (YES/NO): NO